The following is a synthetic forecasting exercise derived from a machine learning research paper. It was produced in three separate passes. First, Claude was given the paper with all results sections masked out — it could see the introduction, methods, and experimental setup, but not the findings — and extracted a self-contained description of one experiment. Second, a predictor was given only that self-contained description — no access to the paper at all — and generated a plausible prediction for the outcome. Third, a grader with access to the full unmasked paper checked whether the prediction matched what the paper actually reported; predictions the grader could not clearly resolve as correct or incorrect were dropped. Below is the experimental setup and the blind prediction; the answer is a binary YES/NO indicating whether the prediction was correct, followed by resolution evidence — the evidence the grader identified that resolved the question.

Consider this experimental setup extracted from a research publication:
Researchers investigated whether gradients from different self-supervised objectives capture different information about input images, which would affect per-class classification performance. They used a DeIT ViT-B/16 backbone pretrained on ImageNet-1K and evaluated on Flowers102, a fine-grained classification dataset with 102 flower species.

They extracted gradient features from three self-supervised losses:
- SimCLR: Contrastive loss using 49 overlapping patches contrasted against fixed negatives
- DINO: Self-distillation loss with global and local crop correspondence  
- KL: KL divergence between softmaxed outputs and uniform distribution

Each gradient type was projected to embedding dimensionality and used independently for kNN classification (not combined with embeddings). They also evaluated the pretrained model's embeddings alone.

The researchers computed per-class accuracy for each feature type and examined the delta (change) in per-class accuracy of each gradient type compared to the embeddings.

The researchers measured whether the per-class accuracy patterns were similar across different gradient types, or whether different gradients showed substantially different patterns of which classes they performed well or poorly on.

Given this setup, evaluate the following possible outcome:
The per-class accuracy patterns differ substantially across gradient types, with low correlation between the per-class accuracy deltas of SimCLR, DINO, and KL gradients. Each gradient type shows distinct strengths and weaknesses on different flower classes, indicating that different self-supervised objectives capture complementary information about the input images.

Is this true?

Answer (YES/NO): YES